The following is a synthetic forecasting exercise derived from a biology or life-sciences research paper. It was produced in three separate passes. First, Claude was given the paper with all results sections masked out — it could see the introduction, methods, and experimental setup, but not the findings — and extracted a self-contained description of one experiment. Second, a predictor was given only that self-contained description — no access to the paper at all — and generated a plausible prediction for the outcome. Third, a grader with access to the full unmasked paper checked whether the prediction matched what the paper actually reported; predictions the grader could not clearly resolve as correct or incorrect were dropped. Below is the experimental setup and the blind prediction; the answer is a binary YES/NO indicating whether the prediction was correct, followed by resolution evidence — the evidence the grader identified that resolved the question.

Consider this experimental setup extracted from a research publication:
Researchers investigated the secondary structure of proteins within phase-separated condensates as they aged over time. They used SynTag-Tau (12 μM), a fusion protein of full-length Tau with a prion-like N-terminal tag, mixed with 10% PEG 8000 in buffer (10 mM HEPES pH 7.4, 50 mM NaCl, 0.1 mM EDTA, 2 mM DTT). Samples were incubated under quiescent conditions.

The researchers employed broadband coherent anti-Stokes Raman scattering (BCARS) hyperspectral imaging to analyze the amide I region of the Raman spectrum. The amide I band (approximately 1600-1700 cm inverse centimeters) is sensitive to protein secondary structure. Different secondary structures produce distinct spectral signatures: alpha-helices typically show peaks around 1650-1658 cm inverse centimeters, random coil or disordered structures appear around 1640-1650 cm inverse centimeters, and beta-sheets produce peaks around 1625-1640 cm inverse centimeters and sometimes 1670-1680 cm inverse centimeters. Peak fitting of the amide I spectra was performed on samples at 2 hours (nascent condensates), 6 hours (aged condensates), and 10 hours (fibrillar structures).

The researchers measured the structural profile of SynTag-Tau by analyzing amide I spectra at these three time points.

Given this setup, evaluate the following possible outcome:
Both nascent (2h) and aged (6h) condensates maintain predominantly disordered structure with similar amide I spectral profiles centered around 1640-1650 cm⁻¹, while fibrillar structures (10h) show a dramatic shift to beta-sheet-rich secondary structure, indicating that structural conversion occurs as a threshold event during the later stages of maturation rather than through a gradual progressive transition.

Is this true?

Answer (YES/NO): NO